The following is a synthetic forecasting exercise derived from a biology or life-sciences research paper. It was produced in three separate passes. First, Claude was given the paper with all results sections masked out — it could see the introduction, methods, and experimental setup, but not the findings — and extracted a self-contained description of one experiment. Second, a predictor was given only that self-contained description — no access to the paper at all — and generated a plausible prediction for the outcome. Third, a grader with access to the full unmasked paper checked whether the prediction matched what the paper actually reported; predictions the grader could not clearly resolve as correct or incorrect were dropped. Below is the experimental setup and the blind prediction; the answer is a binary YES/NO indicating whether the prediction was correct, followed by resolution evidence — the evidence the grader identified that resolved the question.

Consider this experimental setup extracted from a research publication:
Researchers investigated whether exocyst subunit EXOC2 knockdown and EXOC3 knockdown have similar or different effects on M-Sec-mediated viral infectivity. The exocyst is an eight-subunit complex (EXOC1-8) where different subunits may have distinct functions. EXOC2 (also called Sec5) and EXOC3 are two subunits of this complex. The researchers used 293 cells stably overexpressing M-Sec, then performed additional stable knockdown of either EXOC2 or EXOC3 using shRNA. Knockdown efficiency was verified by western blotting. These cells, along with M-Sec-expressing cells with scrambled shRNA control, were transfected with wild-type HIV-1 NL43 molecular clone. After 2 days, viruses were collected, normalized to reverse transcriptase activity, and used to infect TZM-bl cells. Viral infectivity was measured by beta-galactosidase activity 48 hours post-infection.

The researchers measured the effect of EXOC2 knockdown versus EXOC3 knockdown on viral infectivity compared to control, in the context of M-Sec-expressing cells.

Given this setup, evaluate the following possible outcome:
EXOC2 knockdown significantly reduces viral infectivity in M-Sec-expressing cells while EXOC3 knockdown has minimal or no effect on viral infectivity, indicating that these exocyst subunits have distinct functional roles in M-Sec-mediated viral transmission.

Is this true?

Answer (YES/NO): NO